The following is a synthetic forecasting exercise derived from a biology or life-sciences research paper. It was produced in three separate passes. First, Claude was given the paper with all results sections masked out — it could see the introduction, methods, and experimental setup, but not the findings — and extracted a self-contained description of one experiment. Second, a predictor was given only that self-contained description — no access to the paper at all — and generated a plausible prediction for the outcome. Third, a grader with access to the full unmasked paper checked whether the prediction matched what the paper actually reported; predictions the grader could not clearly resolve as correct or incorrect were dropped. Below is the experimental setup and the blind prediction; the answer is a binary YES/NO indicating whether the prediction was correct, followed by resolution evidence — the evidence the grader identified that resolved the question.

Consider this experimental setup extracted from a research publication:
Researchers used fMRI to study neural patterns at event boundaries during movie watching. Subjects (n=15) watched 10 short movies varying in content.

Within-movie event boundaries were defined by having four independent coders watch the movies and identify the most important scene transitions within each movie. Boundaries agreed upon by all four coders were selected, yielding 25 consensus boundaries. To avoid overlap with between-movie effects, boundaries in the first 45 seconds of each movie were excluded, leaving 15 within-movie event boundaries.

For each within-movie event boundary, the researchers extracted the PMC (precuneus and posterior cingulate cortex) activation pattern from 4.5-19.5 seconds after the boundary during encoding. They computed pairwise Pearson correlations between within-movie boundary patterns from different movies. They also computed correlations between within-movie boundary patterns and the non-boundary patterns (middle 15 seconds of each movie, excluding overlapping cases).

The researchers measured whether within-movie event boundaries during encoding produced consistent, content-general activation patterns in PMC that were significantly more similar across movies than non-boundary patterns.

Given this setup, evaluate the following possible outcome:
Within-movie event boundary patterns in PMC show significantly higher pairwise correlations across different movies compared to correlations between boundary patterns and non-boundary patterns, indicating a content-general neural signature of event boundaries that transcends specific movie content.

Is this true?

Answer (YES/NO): YES